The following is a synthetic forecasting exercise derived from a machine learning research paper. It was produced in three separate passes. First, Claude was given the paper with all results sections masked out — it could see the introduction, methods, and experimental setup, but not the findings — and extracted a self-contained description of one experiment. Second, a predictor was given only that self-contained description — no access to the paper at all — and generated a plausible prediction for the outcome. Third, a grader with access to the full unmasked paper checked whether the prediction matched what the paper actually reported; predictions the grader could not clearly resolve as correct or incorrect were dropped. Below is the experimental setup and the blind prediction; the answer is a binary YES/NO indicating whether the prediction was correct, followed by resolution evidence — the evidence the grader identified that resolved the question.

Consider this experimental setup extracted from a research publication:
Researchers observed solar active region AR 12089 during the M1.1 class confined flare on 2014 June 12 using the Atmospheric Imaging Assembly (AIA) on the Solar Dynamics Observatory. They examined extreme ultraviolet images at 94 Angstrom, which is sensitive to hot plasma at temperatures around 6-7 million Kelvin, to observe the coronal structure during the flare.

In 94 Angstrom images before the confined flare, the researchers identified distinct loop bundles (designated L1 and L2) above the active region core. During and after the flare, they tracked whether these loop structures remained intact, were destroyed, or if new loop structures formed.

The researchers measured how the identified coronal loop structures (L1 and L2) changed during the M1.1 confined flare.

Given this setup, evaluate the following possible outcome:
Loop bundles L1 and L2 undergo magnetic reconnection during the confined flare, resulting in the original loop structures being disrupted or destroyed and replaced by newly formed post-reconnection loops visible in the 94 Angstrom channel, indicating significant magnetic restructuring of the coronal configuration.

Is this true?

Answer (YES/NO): YES